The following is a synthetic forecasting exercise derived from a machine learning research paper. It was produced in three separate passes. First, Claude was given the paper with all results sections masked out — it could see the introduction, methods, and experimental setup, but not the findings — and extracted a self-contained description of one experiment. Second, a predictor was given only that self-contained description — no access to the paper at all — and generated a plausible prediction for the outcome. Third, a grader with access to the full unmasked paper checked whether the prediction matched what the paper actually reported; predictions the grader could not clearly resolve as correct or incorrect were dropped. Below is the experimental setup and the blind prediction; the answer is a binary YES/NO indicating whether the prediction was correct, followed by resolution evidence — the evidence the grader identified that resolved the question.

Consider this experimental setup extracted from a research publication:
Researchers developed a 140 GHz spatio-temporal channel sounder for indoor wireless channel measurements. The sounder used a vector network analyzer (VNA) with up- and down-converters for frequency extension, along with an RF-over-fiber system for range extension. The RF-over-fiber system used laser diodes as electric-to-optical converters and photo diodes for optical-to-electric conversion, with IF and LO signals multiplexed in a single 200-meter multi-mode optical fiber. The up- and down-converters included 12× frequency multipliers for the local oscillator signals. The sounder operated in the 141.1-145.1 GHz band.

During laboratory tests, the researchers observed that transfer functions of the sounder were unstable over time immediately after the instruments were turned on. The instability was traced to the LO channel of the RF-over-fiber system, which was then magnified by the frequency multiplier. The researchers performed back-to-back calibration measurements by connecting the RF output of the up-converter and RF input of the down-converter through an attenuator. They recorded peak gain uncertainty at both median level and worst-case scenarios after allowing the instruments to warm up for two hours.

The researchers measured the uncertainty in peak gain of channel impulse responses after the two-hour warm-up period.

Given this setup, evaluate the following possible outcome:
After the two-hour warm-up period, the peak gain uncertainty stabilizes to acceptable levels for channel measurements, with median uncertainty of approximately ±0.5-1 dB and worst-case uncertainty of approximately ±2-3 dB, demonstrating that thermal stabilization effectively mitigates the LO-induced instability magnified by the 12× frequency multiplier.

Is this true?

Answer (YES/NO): NO